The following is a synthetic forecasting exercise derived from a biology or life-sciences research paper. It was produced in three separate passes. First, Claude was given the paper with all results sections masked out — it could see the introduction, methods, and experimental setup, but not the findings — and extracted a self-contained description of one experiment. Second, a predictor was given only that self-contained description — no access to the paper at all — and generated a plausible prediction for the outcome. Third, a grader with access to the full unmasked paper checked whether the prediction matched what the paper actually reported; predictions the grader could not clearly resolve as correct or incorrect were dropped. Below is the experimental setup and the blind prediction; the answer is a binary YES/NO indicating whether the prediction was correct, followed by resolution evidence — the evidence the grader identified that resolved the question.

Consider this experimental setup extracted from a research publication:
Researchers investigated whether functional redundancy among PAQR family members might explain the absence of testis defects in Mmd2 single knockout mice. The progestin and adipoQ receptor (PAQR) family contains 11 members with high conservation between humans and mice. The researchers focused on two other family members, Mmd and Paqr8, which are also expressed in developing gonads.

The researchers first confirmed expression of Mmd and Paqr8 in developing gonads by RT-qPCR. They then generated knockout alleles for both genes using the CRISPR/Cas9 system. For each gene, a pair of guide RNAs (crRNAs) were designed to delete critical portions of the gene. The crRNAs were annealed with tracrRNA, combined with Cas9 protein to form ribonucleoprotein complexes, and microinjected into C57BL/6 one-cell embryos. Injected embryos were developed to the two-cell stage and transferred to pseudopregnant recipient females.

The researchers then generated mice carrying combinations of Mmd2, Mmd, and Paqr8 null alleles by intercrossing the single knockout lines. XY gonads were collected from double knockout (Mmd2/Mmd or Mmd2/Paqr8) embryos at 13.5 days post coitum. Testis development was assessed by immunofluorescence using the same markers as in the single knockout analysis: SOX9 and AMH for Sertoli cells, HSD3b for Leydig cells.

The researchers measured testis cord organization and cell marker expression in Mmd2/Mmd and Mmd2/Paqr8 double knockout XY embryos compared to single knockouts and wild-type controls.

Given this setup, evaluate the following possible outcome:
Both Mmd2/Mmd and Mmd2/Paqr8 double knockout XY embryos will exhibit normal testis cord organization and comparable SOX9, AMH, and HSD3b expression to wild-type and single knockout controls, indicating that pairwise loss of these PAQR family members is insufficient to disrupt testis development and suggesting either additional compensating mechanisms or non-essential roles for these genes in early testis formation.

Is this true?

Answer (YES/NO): YES